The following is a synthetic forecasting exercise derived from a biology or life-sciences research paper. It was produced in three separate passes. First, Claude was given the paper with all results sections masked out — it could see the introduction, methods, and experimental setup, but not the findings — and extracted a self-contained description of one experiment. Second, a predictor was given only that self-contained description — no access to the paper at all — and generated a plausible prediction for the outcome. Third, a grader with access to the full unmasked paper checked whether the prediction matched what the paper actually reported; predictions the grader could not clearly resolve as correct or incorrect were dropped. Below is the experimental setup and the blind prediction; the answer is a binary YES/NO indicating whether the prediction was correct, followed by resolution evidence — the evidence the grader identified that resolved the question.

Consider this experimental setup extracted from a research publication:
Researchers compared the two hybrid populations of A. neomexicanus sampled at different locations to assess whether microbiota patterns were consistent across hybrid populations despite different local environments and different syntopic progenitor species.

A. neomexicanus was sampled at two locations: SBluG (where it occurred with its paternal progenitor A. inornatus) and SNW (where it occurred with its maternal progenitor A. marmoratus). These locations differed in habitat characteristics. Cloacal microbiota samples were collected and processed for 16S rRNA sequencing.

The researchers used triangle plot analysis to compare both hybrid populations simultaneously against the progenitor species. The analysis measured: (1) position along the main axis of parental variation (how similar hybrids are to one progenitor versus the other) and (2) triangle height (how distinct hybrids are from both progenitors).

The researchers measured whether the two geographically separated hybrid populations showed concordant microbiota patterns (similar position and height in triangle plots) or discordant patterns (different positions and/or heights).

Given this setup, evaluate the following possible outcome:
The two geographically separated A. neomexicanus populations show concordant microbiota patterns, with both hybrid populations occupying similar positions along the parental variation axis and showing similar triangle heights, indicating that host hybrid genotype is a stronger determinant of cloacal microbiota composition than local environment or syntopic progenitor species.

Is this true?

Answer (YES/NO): NO